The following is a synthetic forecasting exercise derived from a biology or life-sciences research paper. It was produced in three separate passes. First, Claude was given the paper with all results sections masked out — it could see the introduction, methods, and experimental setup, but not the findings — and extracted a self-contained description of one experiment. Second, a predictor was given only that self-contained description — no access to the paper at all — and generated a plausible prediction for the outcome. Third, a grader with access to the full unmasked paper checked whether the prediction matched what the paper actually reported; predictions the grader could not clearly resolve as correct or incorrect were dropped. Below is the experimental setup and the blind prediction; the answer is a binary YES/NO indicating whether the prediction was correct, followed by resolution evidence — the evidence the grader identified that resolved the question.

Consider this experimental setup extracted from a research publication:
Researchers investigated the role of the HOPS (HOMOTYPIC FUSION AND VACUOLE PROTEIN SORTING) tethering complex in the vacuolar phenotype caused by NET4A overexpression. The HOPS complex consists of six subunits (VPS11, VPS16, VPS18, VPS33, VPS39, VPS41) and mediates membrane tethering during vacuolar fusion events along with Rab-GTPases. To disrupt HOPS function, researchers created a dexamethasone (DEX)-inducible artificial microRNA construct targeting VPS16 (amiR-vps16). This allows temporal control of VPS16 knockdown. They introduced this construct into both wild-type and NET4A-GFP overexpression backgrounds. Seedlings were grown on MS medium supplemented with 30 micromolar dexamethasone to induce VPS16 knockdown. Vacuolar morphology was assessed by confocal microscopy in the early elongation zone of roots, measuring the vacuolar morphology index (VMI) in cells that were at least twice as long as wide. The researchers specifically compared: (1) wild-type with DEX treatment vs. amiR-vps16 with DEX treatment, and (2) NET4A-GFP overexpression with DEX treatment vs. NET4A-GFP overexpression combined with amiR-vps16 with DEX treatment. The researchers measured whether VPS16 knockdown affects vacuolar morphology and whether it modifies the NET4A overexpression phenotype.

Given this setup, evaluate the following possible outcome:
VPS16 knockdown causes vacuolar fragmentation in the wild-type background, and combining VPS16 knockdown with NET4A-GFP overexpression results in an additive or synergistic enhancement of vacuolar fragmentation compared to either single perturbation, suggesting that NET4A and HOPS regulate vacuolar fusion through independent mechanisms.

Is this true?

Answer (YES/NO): NO